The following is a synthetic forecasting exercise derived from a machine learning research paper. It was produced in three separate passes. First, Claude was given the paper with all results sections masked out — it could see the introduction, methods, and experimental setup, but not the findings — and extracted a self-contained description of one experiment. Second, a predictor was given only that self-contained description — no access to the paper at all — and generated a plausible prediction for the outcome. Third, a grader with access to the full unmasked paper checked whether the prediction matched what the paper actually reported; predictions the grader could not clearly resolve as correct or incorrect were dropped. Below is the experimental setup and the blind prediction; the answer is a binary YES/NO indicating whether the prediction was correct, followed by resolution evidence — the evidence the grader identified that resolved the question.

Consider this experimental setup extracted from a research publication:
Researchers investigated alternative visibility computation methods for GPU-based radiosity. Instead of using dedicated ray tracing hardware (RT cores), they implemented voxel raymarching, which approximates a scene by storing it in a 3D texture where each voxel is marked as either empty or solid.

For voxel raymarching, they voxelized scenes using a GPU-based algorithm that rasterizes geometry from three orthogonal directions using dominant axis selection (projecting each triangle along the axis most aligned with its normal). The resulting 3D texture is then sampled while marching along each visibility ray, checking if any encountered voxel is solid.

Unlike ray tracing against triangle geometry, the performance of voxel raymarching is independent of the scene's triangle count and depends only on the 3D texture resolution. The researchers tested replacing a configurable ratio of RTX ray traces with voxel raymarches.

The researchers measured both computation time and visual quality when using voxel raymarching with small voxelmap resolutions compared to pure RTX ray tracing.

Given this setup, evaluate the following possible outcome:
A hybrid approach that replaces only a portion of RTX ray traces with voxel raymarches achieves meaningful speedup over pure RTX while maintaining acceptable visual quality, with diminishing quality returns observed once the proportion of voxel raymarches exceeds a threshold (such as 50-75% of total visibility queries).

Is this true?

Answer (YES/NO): NO